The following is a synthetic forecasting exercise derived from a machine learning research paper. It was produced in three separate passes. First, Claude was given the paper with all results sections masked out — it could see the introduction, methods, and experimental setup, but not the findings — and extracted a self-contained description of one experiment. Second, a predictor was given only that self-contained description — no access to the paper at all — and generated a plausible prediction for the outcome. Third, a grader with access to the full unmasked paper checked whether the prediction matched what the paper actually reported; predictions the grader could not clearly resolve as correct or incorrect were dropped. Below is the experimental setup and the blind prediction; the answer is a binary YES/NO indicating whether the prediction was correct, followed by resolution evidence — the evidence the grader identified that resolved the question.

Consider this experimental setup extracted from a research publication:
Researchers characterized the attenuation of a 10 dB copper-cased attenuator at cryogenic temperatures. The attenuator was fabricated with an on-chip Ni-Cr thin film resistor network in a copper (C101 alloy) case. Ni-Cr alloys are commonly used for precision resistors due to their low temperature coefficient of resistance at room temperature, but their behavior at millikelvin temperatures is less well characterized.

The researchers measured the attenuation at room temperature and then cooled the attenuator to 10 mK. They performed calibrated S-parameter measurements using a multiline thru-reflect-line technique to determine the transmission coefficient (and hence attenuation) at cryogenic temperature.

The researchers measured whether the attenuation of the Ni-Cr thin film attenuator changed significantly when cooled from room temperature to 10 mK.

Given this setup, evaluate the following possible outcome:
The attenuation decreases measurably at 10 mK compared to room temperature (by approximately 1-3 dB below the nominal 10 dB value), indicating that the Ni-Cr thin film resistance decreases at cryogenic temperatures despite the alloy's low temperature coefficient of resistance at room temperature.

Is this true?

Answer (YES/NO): NO